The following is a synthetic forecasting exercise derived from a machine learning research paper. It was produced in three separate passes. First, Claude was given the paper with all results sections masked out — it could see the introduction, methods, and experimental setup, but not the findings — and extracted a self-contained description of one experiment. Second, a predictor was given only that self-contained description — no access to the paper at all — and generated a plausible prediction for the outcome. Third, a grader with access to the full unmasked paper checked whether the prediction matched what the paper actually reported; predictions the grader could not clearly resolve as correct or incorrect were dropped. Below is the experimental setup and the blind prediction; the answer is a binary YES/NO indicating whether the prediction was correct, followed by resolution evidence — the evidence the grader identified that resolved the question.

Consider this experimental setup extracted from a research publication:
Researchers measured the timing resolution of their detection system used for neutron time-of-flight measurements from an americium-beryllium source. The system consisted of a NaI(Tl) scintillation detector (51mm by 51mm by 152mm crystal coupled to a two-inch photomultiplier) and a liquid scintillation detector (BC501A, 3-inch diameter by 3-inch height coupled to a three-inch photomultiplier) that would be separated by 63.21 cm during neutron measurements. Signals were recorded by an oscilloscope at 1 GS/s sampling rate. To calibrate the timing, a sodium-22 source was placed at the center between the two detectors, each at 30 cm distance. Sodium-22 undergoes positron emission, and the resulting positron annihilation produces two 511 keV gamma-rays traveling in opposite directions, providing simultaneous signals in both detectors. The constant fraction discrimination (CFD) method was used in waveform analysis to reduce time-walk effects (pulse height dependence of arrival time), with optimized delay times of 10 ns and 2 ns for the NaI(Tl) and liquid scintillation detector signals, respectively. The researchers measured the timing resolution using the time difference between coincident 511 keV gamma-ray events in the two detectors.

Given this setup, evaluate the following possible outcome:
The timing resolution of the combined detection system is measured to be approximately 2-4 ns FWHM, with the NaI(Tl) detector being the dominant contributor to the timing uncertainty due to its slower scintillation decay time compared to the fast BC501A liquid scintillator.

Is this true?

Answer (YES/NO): NO